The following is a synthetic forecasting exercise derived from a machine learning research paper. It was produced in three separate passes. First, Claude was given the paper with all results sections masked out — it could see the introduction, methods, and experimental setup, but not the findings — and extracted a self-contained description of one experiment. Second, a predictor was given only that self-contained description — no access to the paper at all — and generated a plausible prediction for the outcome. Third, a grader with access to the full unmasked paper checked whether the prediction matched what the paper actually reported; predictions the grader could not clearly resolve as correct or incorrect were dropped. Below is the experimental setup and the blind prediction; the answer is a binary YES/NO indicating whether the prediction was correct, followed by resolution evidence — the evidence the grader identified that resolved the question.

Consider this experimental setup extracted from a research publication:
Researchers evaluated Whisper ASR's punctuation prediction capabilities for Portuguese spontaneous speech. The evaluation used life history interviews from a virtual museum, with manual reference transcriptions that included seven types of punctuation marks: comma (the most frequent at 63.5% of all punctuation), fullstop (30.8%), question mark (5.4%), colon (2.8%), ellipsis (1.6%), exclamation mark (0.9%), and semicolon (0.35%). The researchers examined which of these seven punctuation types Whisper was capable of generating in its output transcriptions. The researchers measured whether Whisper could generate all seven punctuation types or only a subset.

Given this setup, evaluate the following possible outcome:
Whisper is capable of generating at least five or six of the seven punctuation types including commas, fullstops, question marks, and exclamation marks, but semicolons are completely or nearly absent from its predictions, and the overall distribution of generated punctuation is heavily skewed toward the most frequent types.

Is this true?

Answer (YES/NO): YES